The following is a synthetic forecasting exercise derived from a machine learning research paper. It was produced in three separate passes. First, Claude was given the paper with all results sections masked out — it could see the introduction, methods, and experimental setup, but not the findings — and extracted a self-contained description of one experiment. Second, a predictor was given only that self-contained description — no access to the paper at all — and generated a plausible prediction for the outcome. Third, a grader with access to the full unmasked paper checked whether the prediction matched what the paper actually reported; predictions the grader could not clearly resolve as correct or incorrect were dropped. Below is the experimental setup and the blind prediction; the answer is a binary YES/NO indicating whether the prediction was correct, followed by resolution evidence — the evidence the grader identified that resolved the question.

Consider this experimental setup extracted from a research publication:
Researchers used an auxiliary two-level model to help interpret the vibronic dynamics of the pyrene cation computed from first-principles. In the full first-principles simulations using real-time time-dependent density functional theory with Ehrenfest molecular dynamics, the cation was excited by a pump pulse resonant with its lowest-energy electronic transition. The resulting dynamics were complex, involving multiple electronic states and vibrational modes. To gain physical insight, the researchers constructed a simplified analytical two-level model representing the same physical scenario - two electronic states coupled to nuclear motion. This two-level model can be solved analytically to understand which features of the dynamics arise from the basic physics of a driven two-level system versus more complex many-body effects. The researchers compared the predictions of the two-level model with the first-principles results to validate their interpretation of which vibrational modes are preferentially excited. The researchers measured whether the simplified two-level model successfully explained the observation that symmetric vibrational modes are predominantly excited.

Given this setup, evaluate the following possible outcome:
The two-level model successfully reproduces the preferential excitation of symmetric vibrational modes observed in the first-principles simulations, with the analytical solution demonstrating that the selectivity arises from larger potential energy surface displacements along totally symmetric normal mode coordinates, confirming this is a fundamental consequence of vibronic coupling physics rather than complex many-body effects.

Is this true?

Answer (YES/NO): YES